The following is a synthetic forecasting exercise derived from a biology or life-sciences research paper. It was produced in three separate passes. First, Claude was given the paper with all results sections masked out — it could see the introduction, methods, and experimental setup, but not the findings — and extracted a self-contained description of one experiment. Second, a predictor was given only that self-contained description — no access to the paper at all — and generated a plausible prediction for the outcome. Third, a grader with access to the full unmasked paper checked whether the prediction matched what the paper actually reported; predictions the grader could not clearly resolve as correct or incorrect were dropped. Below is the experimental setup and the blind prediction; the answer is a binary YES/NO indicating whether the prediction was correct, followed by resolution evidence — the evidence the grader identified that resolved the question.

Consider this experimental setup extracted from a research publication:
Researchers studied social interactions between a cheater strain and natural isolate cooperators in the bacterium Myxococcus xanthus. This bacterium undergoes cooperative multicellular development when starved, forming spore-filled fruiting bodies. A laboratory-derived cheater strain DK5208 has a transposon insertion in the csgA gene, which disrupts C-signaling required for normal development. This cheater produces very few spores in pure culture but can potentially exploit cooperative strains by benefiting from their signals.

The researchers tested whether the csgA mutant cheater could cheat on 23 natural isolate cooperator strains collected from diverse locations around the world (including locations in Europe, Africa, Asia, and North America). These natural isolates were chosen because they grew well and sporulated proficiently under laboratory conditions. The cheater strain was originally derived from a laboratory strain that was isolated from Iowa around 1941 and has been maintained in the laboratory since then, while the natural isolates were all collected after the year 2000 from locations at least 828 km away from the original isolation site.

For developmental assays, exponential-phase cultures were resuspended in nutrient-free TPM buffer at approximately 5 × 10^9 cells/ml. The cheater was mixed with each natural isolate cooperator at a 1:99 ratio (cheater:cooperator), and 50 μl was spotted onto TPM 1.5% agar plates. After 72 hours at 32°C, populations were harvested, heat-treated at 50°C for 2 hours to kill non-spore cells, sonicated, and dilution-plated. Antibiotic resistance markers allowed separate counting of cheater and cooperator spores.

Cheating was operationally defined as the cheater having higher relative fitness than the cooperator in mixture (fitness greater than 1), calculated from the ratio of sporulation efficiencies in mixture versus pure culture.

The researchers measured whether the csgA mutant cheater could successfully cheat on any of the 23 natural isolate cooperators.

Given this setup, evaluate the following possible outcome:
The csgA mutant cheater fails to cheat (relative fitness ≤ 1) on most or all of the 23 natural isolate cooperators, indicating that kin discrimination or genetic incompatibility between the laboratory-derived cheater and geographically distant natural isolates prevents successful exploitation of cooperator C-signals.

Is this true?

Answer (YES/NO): YES